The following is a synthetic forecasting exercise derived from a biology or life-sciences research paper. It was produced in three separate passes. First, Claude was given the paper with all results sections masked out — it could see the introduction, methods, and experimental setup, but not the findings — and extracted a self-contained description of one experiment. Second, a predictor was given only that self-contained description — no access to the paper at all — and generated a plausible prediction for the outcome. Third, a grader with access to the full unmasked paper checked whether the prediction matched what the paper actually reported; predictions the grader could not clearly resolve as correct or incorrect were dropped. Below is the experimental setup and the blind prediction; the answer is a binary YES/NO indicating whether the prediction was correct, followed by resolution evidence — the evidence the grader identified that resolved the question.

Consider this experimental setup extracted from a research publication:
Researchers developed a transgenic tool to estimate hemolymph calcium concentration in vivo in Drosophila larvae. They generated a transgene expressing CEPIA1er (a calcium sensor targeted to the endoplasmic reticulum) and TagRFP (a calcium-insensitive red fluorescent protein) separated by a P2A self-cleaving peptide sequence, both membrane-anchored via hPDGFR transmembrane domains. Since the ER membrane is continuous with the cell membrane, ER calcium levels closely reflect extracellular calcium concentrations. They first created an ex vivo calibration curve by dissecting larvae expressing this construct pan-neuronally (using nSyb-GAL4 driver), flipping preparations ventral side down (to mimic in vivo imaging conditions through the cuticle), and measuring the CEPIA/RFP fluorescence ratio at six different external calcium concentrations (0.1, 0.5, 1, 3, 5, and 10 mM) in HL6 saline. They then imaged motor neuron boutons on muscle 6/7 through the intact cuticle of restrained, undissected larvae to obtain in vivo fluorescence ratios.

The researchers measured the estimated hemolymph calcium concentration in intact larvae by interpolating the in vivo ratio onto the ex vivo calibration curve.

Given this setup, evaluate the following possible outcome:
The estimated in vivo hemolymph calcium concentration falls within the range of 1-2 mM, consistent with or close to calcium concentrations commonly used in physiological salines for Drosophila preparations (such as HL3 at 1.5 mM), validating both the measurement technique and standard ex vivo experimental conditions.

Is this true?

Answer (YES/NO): NO